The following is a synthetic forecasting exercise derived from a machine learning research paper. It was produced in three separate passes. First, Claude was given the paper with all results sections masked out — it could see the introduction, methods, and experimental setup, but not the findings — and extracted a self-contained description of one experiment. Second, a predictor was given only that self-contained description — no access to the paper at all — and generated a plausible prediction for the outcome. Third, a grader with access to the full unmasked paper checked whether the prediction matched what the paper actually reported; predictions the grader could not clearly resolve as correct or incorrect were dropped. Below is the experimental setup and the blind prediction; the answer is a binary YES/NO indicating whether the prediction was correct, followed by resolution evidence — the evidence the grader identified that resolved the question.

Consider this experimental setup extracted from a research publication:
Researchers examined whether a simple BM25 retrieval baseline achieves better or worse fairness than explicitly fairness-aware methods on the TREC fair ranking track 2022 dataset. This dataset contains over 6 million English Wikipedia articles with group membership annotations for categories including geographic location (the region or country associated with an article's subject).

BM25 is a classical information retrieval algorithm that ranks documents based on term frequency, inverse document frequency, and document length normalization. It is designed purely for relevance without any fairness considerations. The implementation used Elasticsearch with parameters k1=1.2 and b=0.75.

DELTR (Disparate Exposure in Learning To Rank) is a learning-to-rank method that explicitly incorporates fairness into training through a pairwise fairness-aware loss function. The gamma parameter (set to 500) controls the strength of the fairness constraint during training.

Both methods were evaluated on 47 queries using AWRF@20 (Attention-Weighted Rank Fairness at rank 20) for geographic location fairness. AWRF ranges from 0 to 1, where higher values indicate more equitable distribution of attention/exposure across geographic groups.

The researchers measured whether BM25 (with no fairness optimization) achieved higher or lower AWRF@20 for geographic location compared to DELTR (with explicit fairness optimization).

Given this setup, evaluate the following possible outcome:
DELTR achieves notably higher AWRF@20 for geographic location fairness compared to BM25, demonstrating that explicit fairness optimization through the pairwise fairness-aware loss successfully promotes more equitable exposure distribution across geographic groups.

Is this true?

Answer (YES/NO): NO